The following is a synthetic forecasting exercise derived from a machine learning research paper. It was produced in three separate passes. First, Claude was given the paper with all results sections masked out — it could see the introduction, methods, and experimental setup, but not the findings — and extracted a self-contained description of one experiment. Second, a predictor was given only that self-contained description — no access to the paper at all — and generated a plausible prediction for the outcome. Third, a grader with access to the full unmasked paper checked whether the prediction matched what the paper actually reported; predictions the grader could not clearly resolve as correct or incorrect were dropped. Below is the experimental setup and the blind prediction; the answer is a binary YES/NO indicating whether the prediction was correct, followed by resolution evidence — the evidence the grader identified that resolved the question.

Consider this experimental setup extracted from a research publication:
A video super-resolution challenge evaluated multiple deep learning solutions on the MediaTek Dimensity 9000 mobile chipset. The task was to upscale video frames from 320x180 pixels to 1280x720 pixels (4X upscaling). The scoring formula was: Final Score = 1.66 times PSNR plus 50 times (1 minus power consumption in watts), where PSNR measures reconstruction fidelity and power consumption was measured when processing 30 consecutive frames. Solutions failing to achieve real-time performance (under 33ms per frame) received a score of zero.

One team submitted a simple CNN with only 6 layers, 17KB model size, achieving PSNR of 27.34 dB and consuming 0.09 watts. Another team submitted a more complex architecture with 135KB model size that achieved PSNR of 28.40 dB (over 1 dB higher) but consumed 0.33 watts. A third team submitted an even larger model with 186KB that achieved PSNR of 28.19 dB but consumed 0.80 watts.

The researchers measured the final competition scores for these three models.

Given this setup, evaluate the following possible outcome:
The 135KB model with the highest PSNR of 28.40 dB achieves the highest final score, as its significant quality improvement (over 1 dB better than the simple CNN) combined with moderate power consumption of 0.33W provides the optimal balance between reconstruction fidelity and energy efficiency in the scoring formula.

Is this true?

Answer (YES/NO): NO